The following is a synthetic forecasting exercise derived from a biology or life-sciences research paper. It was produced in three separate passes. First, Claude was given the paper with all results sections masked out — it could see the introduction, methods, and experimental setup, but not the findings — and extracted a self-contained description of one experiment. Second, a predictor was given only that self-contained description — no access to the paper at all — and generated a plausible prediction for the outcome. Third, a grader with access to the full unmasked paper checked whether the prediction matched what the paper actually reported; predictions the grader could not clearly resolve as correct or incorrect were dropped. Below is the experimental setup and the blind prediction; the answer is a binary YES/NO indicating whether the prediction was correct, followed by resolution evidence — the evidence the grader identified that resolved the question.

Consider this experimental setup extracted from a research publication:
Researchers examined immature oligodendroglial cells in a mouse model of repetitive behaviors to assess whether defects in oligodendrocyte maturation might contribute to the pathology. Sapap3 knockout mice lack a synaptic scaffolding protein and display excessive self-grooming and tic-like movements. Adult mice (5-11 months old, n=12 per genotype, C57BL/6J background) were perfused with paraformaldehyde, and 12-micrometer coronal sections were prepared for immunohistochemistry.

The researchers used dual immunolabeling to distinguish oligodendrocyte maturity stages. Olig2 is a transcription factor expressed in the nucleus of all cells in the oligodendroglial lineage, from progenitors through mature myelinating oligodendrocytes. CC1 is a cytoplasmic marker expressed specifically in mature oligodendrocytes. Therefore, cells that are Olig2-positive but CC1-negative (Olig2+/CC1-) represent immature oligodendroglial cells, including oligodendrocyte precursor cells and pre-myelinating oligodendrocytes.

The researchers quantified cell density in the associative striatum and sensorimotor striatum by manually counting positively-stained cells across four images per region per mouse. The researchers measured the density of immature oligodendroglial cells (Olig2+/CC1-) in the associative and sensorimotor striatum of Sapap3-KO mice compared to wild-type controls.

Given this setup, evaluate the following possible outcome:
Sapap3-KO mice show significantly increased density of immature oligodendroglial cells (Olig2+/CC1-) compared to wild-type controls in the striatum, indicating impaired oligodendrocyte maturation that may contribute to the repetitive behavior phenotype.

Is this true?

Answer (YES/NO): NO